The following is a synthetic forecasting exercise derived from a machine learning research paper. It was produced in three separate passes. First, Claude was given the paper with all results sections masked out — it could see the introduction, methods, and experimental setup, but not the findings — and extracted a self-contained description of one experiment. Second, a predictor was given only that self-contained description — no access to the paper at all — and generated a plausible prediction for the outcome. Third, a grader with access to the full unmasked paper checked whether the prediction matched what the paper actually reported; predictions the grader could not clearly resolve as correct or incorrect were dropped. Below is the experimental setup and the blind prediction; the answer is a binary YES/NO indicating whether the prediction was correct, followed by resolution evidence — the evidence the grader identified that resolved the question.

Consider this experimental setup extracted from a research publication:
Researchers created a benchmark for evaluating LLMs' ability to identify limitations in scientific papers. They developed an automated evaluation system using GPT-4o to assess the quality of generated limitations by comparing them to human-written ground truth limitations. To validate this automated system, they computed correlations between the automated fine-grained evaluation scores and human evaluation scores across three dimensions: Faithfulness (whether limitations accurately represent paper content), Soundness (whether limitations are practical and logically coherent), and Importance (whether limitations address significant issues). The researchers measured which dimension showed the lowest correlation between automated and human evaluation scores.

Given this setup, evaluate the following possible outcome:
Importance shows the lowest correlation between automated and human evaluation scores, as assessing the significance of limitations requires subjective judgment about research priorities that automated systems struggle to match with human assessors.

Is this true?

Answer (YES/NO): NO